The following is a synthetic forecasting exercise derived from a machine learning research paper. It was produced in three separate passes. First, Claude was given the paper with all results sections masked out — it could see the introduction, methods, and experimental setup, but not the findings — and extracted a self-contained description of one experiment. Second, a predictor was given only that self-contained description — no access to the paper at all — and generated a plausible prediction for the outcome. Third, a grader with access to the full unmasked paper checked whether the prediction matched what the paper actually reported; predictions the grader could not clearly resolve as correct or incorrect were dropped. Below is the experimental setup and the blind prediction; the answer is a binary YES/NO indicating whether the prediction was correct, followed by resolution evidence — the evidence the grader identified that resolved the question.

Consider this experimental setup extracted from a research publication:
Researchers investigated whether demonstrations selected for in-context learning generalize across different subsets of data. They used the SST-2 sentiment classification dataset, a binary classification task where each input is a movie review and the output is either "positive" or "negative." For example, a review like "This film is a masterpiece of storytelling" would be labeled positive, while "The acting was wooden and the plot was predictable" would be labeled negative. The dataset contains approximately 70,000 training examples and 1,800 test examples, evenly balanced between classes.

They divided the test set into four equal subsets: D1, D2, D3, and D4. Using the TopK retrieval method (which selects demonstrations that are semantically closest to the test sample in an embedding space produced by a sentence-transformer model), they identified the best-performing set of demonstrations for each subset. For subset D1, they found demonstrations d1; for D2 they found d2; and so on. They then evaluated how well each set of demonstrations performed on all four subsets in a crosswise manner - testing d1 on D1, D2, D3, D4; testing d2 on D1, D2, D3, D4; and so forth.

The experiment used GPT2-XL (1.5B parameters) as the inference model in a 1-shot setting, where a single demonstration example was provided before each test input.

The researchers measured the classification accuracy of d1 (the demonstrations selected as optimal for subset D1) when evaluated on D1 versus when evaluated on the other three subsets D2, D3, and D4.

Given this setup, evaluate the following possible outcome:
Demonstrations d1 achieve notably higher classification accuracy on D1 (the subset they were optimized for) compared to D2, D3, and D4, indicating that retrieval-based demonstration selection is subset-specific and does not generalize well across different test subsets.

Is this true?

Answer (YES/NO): YES